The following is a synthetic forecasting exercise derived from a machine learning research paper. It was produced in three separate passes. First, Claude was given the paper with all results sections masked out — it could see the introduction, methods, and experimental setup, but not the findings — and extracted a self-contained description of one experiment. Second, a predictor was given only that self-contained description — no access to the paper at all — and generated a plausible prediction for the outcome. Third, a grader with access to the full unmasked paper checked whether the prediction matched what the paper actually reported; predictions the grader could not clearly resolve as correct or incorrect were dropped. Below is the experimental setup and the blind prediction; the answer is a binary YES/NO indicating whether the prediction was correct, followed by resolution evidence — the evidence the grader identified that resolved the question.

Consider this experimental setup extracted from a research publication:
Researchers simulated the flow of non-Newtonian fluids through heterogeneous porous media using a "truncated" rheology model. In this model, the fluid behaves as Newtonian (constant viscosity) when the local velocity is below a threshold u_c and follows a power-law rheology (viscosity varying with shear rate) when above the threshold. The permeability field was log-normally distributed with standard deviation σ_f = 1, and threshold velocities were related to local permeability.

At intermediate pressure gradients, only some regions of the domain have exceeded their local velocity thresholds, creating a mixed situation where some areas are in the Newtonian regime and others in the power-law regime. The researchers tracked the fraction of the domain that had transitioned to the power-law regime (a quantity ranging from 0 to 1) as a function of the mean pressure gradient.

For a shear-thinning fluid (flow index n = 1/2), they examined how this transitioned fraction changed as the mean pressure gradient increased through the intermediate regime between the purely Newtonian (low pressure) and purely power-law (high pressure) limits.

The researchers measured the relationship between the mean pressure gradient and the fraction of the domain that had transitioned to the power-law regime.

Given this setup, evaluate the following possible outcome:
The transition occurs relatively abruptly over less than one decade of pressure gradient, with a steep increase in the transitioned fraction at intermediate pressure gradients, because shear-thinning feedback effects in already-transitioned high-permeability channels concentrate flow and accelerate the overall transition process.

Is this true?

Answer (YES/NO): NO